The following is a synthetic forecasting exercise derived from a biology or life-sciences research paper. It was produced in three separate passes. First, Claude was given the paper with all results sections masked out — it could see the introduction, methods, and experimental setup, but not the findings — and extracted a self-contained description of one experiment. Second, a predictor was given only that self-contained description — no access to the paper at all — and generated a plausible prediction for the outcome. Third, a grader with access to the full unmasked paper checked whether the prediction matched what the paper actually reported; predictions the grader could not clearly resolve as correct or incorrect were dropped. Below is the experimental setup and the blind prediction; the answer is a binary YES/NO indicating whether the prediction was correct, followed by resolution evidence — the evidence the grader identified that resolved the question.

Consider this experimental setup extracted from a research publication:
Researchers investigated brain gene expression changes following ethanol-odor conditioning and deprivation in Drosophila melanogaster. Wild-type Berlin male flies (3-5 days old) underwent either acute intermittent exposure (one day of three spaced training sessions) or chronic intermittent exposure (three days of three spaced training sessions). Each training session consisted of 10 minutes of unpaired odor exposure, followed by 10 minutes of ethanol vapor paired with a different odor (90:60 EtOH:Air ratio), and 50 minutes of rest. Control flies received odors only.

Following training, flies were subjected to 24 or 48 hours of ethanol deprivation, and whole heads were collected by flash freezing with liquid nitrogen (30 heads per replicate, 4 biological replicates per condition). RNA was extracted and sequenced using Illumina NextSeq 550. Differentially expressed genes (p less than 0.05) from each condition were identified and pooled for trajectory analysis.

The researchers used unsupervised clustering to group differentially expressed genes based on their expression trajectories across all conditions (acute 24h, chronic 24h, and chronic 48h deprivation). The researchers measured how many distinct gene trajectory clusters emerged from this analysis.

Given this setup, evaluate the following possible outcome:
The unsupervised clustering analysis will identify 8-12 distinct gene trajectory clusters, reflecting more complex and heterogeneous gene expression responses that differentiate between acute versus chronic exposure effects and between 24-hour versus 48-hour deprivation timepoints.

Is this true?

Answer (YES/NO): YES